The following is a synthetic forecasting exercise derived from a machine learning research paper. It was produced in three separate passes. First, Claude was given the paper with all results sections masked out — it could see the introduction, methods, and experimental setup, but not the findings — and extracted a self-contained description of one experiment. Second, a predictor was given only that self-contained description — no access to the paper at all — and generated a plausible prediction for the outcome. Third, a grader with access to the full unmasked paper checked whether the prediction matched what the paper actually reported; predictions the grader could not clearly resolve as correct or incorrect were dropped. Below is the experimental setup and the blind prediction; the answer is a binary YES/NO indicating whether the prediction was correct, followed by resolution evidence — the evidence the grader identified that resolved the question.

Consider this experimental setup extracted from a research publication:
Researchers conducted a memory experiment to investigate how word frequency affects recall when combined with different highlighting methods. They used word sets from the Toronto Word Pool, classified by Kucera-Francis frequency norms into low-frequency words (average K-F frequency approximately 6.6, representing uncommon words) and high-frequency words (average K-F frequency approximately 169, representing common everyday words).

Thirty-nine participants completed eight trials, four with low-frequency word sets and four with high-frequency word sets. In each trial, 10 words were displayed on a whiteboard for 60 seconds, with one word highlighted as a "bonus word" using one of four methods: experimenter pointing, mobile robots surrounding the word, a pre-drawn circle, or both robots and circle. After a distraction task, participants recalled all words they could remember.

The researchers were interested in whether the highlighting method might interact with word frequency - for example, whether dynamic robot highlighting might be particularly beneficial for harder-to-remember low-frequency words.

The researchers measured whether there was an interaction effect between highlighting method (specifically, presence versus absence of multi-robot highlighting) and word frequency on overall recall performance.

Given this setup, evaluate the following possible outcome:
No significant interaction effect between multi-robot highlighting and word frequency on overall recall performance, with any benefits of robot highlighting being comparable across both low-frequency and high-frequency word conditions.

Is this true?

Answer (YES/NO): YES